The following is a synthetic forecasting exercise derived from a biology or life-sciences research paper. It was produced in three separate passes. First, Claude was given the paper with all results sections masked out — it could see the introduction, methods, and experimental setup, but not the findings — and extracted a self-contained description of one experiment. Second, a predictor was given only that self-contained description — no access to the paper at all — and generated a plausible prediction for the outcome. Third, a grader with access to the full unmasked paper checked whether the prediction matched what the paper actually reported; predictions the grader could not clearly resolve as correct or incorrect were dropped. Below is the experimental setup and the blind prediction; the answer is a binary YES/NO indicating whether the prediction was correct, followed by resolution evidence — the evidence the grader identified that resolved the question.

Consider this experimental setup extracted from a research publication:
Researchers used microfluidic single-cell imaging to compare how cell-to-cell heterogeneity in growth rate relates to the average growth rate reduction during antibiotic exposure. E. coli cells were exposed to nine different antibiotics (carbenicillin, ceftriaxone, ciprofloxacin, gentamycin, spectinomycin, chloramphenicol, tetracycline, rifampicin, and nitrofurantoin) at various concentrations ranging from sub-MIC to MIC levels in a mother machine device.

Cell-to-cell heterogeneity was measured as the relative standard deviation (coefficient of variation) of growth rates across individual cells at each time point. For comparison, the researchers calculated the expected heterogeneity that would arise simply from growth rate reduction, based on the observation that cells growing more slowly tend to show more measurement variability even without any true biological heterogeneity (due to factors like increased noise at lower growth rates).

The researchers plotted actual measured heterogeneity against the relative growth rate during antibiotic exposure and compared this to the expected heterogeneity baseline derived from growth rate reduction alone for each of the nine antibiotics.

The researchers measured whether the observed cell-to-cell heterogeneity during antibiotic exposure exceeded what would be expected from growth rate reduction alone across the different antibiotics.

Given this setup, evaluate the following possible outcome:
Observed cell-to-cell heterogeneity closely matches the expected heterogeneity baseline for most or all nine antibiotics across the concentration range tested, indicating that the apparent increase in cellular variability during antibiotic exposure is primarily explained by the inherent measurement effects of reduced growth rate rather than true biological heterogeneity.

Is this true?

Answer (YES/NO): NO